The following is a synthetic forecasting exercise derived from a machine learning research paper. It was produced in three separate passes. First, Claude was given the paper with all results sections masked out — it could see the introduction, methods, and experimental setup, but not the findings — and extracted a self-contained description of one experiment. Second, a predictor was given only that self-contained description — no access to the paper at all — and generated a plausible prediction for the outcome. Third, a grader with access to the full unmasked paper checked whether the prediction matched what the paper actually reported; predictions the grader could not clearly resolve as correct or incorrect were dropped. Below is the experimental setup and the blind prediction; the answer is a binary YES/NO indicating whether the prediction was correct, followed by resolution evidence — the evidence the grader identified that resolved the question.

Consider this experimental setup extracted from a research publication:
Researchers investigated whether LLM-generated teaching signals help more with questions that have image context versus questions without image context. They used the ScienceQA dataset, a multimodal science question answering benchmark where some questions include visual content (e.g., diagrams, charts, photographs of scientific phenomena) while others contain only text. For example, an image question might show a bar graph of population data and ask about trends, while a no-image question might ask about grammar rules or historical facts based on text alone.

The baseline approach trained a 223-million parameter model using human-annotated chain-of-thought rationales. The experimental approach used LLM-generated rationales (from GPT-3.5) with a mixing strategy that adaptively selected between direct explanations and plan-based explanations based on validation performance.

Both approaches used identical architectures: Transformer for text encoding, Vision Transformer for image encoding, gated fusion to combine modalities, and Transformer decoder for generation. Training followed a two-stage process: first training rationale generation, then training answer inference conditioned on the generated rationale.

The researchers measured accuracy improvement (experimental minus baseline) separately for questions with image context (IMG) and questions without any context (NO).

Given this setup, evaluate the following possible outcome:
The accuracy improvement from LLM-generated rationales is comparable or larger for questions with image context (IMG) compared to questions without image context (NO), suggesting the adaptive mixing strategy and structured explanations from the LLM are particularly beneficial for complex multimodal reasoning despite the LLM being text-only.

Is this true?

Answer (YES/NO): YES